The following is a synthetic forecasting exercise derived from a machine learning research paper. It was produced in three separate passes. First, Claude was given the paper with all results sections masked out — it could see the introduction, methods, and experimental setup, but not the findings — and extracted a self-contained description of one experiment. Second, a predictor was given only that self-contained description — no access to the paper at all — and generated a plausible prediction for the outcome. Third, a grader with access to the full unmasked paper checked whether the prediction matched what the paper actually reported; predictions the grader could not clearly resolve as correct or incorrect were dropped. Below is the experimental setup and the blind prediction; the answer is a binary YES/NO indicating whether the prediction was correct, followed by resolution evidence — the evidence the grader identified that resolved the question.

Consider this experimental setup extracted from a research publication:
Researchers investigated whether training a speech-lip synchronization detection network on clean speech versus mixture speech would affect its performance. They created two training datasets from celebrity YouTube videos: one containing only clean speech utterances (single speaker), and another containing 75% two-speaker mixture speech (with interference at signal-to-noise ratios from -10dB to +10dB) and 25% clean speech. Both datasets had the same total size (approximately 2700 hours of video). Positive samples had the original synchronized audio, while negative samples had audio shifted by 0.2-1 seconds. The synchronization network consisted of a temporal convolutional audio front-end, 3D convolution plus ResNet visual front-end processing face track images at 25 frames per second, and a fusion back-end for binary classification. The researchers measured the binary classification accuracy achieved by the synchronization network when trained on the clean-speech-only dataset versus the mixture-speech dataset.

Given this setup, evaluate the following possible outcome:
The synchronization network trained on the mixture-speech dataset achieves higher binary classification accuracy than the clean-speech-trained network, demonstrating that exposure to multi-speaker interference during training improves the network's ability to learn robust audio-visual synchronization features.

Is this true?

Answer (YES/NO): NO